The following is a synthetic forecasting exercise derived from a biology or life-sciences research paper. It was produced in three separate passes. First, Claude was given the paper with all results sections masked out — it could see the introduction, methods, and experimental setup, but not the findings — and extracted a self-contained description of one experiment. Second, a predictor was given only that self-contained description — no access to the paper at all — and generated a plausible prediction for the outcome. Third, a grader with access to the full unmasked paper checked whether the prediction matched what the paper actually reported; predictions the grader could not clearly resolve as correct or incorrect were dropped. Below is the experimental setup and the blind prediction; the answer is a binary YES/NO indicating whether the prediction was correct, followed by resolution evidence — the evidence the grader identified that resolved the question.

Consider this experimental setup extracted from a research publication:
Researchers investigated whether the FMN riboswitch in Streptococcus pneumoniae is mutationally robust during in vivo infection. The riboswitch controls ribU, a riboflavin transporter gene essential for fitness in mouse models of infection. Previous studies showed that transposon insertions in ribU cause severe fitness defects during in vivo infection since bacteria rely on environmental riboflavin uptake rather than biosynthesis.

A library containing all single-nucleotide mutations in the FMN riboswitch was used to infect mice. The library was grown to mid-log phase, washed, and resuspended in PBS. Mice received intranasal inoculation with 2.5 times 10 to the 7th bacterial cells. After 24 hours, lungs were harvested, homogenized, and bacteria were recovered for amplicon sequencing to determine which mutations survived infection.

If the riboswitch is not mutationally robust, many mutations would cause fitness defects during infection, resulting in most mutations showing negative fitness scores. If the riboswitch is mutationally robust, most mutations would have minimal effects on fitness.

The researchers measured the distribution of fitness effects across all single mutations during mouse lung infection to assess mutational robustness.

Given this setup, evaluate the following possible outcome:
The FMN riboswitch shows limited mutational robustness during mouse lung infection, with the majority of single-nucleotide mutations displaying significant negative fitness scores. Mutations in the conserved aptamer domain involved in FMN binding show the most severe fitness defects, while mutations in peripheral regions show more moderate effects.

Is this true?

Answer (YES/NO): NO